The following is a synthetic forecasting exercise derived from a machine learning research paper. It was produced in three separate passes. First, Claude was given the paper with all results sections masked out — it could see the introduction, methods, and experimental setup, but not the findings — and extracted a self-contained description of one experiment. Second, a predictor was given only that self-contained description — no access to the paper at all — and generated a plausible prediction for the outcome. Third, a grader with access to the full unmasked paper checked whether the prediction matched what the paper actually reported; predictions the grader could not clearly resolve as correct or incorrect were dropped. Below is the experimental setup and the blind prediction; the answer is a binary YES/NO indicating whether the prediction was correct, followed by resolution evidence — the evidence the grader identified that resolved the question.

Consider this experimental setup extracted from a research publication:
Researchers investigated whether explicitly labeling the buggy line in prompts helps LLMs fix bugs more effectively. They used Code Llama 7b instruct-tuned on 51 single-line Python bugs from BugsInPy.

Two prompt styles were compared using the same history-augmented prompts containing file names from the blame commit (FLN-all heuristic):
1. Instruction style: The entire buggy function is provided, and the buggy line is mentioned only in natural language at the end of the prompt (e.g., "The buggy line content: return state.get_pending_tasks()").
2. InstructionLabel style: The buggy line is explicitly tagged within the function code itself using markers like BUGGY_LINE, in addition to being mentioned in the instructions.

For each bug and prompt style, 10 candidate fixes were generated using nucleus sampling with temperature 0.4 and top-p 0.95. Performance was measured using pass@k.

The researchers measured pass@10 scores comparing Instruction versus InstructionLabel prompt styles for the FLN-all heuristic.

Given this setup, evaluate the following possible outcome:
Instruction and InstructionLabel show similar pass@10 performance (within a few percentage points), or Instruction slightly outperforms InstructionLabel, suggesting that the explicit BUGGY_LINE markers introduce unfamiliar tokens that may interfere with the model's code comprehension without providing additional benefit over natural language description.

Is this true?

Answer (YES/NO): NO